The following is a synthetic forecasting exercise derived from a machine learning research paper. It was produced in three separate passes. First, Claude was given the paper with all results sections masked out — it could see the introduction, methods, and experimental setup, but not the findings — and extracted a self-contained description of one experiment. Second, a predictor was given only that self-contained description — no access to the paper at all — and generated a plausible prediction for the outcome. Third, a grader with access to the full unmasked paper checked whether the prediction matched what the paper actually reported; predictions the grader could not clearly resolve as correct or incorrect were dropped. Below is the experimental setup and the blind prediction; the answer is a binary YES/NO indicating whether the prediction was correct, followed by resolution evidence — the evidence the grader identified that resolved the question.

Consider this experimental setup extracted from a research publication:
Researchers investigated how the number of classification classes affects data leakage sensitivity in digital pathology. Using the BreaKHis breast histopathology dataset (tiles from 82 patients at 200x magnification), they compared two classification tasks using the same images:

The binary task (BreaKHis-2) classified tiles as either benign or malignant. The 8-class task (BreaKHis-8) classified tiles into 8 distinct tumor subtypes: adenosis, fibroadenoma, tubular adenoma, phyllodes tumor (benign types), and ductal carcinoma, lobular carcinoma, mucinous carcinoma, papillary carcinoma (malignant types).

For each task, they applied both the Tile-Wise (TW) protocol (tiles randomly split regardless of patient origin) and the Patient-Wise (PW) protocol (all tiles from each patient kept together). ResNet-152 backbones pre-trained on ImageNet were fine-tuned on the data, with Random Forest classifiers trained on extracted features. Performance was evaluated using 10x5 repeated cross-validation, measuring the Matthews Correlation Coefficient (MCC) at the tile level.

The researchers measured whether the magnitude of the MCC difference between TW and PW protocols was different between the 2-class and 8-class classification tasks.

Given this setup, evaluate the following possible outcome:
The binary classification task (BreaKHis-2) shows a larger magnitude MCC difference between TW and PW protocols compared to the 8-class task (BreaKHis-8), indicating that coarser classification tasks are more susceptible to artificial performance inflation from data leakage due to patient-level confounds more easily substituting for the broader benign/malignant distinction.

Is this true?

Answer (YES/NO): NO